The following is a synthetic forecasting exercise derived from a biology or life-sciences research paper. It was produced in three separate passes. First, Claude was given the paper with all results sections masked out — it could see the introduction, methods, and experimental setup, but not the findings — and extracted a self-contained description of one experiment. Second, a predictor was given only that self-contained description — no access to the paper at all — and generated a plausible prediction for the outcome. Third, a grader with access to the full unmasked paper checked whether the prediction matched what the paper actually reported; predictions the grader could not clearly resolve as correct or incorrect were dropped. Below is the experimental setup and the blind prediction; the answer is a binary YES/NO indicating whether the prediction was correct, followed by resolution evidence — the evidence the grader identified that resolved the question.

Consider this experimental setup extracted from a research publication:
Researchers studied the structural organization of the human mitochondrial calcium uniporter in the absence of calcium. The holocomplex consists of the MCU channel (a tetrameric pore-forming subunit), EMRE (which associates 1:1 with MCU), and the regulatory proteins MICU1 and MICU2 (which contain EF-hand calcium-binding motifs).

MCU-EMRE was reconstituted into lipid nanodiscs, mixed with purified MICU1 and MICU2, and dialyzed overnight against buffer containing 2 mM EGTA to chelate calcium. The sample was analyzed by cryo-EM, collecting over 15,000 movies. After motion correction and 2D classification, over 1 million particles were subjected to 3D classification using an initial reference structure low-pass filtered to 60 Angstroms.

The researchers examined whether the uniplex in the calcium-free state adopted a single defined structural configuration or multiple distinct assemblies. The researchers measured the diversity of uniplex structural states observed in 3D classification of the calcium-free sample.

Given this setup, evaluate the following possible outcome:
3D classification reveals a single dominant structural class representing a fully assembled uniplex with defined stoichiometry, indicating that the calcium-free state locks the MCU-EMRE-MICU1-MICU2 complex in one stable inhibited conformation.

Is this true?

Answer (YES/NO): NO